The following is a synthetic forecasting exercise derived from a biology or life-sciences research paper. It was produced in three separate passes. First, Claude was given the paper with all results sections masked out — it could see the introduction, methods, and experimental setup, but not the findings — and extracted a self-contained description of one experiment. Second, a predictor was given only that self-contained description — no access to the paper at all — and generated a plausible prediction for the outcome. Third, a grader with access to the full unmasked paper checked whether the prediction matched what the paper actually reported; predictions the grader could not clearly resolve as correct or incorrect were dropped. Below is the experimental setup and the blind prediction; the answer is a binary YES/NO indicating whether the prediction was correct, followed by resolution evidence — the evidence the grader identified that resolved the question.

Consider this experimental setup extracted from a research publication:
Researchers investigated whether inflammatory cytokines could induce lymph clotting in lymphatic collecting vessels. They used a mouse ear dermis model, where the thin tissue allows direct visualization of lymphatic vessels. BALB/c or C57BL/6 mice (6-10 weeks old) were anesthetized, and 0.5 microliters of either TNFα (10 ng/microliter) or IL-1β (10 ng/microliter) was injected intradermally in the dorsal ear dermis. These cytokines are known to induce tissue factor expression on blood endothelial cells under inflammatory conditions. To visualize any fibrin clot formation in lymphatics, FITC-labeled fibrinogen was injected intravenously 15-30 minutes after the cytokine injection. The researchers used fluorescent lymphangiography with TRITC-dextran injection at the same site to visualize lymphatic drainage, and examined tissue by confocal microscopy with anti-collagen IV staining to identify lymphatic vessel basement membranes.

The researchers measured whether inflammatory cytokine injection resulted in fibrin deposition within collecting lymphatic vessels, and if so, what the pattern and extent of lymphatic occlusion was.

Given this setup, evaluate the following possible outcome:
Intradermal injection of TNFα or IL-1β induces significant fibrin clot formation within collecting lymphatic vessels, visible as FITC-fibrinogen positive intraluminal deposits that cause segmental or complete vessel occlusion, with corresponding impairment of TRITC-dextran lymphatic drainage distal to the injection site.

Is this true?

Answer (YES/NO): NO